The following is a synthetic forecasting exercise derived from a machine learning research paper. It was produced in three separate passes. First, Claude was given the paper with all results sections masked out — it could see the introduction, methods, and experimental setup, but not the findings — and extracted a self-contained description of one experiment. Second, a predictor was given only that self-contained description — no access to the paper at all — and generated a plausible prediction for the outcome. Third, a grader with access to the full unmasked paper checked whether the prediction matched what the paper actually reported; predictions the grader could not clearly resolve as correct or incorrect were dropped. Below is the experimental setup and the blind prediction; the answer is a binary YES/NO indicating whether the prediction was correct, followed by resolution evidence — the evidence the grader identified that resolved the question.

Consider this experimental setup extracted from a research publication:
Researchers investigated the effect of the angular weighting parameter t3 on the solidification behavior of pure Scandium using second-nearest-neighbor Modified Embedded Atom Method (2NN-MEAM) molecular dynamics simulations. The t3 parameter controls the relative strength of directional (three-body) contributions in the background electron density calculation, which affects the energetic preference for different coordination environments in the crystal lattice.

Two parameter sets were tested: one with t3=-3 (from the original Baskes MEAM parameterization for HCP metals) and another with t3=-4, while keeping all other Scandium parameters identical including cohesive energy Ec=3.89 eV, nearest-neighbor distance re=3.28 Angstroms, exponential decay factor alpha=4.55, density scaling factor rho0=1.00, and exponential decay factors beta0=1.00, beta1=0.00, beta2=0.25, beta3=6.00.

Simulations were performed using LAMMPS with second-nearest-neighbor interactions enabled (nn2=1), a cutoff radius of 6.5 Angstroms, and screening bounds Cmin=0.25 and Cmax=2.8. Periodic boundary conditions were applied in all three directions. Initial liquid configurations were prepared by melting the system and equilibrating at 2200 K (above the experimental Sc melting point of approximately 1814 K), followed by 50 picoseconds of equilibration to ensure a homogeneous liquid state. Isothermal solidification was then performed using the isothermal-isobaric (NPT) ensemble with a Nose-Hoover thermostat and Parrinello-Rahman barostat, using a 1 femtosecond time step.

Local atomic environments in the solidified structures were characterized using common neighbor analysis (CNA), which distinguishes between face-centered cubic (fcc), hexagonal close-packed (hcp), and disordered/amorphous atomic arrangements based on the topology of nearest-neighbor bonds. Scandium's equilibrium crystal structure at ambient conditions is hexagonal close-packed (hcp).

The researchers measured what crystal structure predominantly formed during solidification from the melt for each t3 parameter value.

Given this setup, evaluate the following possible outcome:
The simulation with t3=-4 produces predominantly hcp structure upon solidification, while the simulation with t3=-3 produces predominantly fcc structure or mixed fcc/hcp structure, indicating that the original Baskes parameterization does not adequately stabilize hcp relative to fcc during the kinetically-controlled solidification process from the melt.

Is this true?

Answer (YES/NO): YES